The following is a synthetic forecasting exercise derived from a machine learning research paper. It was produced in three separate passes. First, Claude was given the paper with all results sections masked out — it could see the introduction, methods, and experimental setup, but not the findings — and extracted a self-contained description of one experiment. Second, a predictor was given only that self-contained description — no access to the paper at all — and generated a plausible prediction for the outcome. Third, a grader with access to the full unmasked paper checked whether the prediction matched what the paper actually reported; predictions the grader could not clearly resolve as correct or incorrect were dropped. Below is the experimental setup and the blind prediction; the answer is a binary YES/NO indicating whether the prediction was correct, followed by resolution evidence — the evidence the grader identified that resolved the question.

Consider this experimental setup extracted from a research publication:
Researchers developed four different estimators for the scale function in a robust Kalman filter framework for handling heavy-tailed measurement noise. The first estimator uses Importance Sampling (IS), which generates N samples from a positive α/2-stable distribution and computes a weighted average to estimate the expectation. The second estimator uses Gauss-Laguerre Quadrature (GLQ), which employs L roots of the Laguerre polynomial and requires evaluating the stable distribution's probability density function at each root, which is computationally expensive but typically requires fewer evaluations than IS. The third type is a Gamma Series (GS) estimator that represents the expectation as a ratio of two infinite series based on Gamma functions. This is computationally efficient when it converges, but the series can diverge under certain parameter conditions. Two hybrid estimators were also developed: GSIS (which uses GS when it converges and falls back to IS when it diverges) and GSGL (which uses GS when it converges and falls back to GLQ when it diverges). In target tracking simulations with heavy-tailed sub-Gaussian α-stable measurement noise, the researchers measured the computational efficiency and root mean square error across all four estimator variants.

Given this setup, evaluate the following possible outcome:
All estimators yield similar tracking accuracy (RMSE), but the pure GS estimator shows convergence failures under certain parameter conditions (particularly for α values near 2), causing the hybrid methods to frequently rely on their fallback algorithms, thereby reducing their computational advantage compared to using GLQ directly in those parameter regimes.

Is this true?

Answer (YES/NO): YES